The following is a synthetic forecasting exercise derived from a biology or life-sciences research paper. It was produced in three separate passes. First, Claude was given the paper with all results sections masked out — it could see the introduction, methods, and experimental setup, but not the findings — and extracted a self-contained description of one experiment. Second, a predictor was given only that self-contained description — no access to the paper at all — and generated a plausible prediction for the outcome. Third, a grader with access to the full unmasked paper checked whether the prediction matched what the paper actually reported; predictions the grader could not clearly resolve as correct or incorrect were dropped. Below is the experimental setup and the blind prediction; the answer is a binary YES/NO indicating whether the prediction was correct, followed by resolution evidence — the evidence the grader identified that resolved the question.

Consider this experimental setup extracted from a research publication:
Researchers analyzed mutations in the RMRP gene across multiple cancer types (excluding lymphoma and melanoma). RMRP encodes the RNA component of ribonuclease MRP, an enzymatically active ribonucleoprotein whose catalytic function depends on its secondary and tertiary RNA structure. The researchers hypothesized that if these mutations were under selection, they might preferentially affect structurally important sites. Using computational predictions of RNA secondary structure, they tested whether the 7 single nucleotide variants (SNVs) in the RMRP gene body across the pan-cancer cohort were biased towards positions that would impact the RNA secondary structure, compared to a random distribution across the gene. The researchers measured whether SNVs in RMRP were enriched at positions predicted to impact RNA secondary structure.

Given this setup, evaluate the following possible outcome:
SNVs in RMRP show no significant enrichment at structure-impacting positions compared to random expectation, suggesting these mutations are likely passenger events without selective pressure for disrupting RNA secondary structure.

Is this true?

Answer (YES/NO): NO